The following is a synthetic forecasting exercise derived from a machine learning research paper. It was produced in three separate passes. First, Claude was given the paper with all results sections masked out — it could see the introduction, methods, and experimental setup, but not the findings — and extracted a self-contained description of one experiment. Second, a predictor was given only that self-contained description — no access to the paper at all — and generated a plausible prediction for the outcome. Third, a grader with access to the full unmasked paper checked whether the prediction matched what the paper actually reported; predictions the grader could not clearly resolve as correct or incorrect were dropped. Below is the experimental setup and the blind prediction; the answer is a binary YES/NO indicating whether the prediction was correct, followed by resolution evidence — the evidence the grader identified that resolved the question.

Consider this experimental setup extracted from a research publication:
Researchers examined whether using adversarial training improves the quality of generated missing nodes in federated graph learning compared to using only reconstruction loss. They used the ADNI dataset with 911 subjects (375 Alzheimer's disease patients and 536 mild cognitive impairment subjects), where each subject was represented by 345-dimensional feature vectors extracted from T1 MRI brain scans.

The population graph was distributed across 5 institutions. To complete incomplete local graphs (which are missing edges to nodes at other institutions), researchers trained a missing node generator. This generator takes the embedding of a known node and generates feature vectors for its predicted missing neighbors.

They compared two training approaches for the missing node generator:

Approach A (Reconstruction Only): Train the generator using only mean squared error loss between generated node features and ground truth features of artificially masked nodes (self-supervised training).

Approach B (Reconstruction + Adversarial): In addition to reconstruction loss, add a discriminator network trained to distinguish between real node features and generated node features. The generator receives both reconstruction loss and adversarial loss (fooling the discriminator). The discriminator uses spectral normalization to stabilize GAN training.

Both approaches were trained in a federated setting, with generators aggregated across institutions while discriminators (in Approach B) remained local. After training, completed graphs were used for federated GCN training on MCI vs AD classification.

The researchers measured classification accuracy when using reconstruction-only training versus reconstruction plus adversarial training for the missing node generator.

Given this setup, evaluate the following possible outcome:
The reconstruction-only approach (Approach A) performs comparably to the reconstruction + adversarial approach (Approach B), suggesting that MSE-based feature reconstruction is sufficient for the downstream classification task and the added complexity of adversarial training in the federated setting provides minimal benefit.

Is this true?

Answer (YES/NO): NO